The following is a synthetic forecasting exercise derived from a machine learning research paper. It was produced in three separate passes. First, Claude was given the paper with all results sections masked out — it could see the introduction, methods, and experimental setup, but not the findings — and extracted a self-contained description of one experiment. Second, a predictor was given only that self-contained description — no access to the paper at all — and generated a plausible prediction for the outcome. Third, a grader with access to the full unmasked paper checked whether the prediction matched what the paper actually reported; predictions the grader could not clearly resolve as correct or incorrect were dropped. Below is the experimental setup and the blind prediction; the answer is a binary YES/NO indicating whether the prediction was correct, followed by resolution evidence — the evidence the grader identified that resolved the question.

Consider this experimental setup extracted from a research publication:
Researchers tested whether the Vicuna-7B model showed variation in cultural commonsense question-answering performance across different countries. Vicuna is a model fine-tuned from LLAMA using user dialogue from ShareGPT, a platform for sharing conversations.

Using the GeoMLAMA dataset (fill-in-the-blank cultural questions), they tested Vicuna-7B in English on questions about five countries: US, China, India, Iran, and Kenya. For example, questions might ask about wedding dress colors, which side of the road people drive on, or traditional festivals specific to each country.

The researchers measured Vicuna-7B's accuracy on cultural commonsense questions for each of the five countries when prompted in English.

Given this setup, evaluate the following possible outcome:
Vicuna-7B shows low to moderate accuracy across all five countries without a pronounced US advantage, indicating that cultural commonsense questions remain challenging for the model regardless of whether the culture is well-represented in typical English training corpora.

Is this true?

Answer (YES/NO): NO